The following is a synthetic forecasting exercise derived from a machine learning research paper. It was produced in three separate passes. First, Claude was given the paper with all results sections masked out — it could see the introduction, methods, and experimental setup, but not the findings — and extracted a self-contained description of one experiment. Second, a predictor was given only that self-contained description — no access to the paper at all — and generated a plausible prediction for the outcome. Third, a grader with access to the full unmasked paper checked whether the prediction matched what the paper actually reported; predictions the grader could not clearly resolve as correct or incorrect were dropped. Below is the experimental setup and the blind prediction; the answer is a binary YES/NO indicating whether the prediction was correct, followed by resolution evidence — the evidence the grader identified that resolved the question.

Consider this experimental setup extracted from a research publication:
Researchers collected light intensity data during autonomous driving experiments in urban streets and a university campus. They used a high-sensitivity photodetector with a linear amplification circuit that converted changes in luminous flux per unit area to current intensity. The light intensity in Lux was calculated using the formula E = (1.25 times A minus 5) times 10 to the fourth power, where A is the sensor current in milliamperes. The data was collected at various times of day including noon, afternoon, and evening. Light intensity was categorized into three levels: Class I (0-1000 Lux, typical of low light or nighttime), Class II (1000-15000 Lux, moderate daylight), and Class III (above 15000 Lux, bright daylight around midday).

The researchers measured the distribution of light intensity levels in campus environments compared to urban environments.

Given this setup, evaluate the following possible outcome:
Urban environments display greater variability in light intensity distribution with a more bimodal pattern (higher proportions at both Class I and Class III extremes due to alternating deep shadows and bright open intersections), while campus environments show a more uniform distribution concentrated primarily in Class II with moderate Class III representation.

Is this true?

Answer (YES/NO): NO